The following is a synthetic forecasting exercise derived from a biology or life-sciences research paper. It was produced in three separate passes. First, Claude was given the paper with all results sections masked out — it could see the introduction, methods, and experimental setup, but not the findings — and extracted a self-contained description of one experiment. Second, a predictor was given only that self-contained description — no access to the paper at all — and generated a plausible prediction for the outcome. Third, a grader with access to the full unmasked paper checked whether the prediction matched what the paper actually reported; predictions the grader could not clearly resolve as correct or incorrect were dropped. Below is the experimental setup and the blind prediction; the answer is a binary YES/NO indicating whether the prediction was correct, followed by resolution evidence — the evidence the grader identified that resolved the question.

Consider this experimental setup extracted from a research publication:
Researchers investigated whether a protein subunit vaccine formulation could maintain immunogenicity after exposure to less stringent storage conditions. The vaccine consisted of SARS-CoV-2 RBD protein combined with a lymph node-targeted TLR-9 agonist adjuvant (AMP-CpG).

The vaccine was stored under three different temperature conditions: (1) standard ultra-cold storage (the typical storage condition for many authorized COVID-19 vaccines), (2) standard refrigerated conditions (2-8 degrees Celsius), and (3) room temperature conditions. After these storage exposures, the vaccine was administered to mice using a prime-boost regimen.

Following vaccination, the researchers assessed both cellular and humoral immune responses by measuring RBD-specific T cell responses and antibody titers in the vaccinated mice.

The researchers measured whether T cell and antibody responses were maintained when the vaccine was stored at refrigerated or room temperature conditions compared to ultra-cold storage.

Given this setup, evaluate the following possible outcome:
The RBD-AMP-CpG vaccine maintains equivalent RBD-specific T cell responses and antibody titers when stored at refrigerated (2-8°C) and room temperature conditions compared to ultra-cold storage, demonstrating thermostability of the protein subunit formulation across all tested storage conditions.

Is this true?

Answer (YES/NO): YES